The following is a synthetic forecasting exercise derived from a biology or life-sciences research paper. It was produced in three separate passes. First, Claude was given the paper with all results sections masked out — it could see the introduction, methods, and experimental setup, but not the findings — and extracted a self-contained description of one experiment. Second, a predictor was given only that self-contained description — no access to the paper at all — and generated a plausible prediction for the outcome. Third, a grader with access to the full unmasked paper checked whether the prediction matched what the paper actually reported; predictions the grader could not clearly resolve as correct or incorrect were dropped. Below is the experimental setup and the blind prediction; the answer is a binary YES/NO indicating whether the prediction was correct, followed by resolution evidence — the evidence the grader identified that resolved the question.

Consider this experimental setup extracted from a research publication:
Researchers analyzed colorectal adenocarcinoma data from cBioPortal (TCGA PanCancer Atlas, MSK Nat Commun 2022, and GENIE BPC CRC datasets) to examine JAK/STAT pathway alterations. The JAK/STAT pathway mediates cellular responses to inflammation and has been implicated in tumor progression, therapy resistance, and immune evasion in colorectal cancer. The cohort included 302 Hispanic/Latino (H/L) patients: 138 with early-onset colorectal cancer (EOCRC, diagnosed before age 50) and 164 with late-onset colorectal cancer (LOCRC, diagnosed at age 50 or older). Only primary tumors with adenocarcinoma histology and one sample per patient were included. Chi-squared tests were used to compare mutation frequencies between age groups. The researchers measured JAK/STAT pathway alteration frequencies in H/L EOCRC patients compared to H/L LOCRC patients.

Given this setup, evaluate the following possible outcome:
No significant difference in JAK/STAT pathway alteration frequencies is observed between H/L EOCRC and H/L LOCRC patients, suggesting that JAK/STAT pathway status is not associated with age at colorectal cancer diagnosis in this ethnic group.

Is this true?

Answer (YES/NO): YES